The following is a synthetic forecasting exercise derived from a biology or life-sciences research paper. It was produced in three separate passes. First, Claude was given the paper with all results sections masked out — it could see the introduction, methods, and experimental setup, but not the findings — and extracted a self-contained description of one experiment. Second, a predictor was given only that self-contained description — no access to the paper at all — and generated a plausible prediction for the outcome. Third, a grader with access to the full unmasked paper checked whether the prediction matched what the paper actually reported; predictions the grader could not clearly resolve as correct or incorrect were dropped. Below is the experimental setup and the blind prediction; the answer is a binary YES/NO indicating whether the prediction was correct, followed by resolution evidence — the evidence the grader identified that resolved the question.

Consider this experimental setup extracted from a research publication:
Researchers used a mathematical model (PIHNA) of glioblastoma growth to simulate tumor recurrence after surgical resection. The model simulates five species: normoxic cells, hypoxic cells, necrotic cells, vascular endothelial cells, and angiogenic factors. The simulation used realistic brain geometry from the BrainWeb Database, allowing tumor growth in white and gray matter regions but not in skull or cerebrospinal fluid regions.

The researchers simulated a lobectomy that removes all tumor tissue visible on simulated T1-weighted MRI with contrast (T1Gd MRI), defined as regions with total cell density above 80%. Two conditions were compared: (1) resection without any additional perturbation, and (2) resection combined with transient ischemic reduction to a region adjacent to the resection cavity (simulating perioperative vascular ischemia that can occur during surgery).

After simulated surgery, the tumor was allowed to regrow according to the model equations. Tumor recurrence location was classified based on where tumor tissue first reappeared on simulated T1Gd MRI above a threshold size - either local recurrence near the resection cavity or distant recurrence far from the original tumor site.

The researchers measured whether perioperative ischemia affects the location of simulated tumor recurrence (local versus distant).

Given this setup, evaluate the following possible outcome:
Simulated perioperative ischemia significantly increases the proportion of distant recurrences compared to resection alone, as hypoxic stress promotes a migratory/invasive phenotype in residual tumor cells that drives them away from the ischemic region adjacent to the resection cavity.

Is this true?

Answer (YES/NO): NO